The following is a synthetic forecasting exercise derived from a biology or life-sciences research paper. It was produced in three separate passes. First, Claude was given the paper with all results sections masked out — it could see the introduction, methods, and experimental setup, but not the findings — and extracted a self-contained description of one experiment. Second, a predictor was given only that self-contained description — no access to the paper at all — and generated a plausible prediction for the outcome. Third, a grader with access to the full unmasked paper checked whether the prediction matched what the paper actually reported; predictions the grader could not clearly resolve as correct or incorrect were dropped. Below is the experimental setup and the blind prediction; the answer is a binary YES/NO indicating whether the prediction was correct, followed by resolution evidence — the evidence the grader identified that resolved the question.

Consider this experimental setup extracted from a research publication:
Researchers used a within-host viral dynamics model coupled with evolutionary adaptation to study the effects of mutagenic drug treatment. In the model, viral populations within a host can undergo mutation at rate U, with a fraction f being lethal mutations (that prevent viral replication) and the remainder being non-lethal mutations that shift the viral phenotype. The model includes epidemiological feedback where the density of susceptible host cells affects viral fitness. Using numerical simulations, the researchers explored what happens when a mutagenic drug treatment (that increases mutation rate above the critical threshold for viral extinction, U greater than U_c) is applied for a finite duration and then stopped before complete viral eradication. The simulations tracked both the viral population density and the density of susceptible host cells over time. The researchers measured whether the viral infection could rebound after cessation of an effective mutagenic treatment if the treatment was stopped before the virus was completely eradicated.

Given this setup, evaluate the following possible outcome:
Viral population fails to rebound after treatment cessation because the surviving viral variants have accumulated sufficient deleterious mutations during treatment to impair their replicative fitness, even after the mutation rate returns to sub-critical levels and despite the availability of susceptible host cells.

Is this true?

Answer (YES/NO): NO